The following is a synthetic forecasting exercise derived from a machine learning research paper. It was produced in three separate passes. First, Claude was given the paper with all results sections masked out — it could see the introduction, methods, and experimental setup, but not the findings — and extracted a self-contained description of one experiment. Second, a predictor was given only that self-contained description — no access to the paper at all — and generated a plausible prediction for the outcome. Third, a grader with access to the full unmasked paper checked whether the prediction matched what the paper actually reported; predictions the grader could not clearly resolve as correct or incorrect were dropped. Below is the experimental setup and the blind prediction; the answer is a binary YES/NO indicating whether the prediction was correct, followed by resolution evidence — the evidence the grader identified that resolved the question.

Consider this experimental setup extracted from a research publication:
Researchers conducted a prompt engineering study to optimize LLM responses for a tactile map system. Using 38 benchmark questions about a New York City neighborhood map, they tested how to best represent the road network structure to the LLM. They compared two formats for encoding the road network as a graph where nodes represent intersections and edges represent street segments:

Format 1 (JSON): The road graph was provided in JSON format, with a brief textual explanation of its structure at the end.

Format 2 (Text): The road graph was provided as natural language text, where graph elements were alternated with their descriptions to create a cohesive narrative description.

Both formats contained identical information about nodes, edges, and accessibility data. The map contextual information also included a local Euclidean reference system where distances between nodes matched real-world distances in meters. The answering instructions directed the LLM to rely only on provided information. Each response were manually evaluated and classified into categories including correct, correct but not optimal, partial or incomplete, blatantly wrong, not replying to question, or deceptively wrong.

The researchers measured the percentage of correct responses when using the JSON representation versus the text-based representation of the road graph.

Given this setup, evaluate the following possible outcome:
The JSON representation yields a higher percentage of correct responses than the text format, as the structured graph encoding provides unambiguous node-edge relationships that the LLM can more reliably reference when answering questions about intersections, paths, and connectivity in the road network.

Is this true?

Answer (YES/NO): NO